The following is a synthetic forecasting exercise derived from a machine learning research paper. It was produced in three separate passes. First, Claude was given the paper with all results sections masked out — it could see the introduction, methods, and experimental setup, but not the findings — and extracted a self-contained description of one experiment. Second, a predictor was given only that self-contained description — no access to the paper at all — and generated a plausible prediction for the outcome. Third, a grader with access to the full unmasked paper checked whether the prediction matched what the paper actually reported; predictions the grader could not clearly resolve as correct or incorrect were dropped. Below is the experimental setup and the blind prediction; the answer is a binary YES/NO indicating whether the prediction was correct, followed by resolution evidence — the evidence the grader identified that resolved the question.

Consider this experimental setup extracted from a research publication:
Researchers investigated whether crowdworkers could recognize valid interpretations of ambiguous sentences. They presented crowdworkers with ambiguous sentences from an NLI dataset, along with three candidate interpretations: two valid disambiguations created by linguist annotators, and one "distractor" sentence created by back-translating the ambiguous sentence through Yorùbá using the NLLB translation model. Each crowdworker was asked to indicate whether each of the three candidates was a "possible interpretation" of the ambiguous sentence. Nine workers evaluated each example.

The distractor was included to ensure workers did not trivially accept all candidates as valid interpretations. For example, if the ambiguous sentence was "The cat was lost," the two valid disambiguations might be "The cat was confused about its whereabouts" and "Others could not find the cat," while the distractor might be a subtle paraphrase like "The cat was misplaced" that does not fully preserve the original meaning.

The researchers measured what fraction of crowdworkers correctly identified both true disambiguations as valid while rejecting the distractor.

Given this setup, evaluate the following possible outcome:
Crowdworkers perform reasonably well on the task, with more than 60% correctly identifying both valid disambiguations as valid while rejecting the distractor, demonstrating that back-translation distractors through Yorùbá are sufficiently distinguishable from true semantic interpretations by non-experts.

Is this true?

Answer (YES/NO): NO